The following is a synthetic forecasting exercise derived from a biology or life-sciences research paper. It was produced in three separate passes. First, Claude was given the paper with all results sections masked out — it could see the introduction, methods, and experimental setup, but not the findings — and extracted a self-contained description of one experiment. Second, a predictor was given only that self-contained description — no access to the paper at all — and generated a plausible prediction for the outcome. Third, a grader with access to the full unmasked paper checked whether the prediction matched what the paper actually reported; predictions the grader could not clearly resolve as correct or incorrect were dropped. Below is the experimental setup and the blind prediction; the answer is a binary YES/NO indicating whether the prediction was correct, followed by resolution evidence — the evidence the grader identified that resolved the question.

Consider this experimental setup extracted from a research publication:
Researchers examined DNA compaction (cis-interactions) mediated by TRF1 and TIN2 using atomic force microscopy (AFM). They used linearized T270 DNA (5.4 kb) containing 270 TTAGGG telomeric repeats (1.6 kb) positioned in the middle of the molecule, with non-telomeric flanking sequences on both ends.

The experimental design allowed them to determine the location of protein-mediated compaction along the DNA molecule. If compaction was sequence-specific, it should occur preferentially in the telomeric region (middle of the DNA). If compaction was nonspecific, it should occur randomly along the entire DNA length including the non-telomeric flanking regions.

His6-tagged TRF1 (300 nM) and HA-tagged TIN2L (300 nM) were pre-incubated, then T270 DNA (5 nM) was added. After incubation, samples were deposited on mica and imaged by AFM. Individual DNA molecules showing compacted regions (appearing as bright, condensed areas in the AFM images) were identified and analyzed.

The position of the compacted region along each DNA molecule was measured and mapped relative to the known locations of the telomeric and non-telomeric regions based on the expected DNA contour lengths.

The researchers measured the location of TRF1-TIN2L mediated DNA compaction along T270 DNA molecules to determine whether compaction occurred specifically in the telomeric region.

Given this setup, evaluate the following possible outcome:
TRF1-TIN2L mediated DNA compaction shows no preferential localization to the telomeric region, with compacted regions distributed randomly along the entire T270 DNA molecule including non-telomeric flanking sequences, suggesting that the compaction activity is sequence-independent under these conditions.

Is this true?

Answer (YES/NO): NO